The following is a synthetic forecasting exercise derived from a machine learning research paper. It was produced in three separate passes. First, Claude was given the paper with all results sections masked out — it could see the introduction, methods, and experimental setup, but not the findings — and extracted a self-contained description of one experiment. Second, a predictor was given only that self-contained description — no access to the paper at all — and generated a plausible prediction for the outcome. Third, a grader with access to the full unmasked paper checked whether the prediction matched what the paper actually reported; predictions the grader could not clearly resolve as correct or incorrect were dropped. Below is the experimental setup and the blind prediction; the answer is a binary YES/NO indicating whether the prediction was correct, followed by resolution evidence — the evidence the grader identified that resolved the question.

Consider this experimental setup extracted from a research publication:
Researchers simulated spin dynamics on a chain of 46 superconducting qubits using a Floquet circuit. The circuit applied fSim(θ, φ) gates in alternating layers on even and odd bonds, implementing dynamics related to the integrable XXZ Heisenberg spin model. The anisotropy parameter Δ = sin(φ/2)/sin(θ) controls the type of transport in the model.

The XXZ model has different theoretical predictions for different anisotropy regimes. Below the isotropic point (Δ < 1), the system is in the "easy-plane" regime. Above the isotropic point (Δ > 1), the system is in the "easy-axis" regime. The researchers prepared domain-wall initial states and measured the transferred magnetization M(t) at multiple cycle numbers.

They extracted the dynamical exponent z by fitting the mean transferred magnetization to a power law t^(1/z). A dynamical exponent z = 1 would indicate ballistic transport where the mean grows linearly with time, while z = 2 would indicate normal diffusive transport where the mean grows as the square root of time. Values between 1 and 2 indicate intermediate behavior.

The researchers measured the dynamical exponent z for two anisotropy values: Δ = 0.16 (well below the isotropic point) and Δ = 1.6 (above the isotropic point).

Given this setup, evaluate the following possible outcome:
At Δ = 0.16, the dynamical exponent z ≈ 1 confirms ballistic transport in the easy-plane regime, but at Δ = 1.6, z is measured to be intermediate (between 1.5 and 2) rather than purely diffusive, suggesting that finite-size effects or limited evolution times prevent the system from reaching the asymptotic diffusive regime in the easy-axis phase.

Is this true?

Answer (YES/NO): NO